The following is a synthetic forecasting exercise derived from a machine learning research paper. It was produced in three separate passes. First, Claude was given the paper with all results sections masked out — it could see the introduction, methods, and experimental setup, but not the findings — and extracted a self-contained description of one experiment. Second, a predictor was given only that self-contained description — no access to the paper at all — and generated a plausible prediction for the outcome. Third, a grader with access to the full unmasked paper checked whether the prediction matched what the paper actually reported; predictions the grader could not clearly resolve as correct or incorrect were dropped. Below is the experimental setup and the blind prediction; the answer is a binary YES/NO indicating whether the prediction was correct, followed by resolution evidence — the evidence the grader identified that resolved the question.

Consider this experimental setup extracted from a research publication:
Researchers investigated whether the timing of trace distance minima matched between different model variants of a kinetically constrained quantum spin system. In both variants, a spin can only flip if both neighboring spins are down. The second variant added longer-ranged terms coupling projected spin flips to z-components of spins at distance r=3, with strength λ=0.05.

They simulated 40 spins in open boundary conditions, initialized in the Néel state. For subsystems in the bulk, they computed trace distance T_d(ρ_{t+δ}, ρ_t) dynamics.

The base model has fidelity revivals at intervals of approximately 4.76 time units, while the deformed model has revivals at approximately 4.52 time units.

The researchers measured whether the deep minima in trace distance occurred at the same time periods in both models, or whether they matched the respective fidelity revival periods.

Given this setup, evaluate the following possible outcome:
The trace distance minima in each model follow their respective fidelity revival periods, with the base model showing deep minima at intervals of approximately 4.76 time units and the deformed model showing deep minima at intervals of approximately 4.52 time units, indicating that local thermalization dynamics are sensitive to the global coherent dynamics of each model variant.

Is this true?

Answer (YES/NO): YES